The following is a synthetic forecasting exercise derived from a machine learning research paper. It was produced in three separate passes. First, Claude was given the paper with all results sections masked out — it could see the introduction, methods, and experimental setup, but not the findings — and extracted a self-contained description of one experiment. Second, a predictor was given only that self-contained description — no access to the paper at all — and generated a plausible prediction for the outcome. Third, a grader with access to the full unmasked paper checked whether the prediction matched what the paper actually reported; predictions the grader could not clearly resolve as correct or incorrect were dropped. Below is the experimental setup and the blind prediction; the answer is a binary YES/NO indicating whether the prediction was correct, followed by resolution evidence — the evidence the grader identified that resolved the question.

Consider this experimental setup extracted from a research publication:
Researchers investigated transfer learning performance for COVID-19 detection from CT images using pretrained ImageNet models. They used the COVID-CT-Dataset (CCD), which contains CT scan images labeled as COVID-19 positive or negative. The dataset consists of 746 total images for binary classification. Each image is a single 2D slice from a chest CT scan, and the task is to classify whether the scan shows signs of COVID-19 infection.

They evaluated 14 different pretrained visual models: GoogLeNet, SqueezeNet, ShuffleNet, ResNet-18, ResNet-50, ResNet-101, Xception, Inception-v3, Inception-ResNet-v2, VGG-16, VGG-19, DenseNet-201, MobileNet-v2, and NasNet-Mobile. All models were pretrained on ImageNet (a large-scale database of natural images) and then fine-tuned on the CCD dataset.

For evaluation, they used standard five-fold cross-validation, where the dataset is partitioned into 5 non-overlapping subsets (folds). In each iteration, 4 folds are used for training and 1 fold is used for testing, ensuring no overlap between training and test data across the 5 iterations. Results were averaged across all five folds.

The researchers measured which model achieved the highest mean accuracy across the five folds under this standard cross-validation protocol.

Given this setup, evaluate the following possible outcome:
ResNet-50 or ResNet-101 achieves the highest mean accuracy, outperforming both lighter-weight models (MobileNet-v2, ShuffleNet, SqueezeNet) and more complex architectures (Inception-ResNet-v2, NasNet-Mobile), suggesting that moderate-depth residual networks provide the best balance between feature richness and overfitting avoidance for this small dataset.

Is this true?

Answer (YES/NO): NO